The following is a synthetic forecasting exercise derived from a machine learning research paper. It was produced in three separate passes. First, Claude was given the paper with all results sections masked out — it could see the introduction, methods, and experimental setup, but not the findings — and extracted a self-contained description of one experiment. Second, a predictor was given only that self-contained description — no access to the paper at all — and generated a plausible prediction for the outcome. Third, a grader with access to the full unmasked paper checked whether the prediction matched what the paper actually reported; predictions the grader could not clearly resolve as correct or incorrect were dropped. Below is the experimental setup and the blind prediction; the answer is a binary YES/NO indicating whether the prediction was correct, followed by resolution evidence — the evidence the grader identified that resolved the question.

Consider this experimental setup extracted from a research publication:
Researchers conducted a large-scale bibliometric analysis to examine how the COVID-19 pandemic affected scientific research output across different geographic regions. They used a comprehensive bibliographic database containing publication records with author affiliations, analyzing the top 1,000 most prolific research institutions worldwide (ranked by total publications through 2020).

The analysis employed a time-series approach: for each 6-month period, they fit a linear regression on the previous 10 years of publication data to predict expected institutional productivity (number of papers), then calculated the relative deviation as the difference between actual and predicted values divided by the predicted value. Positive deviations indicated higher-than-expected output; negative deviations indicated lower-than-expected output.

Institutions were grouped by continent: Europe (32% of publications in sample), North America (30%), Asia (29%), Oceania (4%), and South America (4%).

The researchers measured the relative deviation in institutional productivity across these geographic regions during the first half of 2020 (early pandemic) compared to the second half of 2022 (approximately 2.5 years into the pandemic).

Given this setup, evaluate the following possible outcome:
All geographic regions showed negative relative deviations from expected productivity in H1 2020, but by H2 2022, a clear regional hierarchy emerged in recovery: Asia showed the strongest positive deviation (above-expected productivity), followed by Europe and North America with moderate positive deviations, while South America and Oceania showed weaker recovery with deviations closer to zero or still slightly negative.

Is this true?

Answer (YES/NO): NO